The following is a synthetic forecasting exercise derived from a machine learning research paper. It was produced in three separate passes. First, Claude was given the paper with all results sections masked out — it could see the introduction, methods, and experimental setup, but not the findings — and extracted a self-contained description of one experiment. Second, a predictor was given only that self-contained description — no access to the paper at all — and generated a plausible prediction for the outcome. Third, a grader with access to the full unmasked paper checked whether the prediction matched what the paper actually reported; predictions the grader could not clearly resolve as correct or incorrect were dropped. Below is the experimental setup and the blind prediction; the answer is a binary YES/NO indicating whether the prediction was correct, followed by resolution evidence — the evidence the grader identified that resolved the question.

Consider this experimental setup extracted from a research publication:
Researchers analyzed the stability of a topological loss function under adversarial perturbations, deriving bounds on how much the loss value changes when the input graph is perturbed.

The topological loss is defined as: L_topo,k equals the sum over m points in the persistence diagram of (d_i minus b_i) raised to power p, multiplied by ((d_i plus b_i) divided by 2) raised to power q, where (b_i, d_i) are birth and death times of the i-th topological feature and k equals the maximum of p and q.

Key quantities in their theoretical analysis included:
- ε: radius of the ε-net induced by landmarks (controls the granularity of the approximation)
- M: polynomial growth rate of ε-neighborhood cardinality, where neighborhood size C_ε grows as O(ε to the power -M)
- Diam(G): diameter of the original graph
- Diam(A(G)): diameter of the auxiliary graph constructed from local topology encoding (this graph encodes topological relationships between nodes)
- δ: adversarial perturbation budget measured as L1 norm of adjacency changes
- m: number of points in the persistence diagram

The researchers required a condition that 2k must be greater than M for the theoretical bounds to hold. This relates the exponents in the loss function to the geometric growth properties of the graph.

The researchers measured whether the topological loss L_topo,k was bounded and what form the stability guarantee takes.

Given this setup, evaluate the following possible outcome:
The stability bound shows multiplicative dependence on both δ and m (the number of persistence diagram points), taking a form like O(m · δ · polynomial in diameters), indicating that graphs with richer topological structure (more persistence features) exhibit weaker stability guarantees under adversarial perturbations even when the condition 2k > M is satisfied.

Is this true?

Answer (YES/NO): NO